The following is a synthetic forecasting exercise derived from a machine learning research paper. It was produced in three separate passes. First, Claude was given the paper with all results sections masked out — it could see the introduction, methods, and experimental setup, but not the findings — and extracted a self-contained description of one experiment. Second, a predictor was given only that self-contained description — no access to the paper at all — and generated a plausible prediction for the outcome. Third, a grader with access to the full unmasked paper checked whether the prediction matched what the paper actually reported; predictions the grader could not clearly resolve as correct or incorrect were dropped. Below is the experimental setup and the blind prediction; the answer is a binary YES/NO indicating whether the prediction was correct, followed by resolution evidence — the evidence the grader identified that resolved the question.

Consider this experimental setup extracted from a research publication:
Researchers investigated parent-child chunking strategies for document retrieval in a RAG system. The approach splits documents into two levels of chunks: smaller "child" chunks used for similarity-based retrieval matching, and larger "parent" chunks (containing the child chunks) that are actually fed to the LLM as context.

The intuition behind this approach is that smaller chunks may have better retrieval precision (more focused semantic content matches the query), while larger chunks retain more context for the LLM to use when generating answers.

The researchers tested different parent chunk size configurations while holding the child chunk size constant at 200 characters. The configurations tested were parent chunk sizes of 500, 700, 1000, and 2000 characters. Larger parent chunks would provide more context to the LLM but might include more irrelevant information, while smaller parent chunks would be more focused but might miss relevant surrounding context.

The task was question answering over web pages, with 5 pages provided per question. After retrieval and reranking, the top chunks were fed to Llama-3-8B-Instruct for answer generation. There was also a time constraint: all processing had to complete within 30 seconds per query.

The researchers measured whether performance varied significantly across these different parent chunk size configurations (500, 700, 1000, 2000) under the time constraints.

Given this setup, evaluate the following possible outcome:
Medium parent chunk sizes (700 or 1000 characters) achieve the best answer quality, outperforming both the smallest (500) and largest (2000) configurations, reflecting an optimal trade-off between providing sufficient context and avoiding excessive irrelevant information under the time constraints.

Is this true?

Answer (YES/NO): NO